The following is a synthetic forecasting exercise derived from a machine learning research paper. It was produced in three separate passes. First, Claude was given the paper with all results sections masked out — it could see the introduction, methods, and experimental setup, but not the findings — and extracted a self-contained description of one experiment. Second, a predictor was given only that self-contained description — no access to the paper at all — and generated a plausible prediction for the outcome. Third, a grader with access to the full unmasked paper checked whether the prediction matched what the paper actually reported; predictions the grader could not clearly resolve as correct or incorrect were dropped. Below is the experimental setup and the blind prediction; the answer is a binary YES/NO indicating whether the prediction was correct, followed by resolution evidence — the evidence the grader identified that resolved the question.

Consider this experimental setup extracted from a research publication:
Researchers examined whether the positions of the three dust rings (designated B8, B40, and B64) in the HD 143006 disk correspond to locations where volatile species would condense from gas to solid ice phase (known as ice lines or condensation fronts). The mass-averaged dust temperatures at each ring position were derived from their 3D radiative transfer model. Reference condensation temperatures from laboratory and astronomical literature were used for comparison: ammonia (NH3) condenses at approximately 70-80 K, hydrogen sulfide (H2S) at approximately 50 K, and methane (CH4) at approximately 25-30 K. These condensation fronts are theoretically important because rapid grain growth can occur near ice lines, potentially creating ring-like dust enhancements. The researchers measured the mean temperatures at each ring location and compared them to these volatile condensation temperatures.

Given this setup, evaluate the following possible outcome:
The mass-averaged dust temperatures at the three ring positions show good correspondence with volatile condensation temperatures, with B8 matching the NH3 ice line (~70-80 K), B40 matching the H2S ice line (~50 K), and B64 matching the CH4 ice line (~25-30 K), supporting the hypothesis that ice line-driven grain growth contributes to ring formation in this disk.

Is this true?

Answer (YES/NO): YES